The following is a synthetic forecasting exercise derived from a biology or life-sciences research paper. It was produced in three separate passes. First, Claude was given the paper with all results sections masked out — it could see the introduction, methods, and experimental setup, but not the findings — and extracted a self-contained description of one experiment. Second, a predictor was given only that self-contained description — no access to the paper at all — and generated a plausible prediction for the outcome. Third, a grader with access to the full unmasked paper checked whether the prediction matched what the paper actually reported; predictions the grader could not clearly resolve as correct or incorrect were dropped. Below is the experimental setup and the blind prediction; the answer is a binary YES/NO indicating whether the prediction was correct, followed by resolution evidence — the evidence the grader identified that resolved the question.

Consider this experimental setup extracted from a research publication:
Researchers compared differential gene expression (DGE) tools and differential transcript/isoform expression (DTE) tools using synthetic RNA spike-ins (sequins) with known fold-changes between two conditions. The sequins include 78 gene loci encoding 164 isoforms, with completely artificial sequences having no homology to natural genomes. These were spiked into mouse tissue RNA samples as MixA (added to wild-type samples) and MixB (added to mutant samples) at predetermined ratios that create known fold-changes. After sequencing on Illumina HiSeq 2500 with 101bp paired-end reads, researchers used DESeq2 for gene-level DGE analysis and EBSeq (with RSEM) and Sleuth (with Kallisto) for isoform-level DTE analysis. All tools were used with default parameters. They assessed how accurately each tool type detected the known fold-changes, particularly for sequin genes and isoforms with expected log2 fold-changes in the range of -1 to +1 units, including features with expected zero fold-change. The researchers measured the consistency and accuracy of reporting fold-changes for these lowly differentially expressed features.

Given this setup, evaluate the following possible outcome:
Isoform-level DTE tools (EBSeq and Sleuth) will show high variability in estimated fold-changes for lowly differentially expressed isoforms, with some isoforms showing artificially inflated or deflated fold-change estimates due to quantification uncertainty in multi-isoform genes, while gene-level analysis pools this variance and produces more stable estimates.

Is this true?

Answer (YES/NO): NO